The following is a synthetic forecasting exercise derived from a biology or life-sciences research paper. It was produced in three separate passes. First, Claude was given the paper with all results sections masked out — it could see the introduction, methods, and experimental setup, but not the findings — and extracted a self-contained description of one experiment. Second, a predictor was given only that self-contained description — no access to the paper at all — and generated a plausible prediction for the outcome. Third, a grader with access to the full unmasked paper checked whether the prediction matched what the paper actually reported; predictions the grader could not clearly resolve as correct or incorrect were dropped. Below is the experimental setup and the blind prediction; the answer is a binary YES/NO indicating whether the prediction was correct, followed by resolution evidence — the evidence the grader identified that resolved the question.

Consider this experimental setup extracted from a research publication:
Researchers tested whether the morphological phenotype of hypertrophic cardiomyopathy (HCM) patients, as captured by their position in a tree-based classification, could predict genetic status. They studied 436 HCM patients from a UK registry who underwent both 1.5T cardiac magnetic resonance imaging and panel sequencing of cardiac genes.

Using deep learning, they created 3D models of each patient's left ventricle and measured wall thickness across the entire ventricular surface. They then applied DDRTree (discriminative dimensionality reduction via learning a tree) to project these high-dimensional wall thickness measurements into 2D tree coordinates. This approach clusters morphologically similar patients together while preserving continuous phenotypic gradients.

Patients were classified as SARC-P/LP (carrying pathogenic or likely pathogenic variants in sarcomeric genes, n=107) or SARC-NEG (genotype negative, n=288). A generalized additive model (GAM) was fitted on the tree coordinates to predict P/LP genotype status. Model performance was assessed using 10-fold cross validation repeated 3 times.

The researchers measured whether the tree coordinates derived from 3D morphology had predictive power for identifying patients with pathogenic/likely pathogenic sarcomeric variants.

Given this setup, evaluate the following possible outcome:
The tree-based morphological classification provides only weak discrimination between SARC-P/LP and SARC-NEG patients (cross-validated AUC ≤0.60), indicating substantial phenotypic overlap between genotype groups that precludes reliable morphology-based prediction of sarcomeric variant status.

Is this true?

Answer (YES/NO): NO